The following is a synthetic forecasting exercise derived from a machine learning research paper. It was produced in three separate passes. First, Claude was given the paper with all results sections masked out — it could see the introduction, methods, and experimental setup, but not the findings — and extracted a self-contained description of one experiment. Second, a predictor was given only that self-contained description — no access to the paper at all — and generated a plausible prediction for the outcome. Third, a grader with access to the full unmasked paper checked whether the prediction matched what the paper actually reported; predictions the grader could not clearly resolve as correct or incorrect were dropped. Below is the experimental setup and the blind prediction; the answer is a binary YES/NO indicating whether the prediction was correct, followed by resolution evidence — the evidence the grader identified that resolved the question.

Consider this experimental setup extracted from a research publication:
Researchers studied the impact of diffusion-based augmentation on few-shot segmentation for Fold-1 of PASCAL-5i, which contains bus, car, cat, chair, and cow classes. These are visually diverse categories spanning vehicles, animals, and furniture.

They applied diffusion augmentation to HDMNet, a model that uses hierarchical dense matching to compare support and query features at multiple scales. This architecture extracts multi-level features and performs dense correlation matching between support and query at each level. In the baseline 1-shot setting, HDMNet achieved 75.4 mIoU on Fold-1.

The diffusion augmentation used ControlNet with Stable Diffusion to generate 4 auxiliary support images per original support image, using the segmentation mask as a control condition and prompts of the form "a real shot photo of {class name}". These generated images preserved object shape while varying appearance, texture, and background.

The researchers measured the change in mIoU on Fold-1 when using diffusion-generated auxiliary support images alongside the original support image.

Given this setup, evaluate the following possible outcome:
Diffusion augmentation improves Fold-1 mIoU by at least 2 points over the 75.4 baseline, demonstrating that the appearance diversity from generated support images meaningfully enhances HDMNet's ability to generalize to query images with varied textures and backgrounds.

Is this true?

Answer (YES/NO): NO